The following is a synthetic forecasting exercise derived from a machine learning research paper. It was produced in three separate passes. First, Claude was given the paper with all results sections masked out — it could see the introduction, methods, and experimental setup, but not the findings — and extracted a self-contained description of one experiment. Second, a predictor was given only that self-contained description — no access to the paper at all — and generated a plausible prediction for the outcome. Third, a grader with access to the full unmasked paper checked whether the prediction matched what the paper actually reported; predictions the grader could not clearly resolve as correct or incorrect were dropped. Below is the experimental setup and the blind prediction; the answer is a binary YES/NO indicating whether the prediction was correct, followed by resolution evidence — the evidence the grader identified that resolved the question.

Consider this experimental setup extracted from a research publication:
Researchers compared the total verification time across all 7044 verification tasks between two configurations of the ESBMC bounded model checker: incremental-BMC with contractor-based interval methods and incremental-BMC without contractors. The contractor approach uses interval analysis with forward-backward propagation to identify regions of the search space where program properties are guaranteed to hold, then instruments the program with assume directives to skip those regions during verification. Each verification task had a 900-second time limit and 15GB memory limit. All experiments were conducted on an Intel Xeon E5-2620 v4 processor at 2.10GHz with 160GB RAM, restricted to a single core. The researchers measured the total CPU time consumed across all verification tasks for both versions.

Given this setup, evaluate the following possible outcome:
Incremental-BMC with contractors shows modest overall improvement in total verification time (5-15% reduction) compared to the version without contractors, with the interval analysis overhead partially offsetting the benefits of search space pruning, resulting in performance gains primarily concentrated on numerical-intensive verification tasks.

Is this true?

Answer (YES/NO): NO